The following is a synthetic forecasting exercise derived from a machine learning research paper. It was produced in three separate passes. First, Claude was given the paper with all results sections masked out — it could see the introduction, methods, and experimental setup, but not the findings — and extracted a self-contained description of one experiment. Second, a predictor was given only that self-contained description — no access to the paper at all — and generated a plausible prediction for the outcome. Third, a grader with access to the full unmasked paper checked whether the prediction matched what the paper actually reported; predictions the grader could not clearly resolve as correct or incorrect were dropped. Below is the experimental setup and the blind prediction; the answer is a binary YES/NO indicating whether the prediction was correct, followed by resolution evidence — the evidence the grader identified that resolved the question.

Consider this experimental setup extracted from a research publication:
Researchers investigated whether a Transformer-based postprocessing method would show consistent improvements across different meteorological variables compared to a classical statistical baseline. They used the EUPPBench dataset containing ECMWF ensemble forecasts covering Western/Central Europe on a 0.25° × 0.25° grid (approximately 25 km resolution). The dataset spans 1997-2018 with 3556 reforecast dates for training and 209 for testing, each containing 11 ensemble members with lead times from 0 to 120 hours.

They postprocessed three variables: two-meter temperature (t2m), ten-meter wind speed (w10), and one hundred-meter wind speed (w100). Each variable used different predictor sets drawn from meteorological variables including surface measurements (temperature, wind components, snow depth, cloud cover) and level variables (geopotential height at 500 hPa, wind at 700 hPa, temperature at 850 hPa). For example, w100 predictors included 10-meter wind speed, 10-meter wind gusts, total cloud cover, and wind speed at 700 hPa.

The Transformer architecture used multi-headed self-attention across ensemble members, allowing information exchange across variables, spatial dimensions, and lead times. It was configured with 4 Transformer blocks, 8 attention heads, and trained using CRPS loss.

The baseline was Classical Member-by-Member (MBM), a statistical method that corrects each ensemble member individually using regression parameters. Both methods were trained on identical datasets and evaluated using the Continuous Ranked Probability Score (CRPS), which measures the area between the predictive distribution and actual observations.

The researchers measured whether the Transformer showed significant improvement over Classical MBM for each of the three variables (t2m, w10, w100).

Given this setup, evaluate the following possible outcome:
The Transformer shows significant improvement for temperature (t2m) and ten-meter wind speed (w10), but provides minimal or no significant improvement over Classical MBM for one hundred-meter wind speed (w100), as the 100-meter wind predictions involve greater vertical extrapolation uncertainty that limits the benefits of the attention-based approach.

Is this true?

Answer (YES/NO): NO